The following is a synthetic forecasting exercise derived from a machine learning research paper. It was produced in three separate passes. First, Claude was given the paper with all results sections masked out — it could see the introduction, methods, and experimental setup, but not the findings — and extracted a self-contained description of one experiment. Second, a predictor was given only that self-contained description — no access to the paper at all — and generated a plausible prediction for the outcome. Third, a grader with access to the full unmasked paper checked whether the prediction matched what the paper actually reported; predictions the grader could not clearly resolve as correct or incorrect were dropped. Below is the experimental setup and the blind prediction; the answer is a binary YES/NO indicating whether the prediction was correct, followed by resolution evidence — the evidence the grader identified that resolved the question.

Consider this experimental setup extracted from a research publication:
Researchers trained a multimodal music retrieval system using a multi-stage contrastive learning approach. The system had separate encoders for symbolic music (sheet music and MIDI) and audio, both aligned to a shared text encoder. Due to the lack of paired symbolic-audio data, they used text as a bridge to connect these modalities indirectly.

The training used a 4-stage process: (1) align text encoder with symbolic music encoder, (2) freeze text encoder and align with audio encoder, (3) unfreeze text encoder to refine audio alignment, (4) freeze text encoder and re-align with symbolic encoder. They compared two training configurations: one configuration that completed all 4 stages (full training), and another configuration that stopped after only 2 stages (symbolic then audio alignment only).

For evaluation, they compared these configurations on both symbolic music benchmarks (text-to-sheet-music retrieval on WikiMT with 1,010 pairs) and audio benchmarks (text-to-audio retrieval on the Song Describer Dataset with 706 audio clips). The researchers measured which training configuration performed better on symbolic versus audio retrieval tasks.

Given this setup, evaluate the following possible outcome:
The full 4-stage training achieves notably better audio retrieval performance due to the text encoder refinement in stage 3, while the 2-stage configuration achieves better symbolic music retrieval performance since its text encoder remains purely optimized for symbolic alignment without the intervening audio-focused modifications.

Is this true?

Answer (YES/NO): YES